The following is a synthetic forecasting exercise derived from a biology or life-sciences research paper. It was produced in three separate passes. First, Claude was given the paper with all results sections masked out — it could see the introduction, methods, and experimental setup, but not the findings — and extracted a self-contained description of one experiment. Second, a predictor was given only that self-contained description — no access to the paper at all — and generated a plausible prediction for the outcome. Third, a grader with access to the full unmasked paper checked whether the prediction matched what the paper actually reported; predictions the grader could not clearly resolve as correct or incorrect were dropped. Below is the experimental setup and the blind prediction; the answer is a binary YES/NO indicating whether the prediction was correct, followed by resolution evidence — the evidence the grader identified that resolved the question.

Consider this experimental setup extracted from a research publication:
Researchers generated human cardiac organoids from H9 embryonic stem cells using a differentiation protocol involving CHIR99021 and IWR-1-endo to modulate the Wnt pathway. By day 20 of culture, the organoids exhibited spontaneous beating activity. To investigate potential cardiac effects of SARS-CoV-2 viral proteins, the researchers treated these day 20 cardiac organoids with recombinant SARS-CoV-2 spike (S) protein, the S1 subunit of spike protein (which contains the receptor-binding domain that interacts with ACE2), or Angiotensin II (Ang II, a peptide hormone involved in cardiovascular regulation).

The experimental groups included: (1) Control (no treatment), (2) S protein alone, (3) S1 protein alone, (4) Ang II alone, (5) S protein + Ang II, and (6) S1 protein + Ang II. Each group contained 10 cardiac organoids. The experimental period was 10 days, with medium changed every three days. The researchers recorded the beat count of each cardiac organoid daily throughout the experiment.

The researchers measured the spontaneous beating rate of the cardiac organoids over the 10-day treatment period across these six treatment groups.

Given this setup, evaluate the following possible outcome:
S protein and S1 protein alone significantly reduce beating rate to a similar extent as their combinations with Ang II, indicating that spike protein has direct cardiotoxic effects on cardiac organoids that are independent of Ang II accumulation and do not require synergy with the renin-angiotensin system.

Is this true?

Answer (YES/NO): NO